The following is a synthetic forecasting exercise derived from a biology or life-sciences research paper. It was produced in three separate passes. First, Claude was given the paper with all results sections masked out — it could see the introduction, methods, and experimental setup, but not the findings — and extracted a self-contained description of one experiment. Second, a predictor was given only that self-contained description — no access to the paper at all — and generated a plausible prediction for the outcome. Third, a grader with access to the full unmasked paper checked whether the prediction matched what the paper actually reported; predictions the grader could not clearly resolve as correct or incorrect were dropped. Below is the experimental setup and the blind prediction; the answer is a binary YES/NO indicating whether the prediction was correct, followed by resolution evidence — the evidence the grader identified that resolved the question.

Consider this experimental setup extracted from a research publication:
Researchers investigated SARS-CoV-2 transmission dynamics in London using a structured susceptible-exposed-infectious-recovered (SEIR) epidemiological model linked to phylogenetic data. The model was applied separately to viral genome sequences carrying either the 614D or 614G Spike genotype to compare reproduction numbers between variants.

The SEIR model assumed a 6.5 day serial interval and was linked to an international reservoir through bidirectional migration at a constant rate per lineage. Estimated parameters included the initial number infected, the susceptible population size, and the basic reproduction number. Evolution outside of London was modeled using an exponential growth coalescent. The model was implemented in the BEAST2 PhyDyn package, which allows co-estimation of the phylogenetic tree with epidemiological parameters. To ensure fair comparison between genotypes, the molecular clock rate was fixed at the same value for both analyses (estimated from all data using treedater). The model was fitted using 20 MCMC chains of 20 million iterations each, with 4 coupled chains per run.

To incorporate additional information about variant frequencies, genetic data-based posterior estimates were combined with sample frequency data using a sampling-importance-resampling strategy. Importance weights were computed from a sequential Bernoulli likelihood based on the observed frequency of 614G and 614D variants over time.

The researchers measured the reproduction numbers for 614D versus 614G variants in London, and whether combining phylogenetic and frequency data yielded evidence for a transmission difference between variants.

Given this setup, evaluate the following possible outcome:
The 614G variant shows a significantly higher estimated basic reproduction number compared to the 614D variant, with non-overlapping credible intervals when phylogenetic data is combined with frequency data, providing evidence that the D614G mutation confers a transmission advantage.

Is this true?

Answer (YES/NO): NO